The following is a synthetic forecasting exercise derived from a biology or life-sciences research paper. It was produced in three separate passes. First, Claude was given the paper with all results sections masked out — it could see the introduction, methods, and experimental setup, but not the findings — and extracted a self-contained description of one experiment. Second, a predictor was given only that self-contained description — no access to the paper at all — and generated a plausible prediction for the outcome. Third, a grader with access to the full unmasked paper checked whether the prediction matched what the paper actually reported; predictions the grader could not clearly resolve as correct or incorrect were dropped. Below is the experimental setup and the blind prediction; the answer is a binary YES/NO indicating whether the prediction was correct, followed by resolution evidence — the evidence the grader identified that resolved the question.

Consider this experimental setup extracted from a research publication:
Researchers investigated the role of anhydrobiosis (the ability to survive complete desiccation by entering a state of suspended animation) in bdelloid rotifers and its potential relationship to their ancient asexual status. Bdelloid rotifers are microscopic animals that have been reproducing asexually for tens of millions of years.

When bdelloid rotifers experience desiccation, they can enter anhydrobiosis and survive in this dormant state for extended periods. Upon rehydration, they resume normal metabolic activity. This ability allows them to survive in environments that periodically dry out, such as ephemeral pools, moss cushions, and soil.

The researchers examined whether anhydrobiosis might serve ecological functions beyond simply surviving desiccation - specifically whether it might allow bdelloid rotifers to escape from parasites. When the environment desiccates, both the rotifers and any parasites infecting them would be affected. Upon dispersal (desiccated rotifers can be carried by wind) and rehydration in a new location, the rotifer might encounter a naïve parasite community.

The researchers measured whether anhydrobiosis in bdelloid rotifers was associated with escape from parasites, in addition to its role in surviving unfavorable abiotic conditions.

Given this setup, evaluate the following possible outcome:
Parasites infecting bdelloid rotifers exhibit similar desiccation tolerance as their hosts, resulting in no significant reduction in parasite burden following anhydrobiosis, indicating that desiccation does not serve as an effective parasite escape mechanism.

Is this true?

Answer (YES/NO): NO